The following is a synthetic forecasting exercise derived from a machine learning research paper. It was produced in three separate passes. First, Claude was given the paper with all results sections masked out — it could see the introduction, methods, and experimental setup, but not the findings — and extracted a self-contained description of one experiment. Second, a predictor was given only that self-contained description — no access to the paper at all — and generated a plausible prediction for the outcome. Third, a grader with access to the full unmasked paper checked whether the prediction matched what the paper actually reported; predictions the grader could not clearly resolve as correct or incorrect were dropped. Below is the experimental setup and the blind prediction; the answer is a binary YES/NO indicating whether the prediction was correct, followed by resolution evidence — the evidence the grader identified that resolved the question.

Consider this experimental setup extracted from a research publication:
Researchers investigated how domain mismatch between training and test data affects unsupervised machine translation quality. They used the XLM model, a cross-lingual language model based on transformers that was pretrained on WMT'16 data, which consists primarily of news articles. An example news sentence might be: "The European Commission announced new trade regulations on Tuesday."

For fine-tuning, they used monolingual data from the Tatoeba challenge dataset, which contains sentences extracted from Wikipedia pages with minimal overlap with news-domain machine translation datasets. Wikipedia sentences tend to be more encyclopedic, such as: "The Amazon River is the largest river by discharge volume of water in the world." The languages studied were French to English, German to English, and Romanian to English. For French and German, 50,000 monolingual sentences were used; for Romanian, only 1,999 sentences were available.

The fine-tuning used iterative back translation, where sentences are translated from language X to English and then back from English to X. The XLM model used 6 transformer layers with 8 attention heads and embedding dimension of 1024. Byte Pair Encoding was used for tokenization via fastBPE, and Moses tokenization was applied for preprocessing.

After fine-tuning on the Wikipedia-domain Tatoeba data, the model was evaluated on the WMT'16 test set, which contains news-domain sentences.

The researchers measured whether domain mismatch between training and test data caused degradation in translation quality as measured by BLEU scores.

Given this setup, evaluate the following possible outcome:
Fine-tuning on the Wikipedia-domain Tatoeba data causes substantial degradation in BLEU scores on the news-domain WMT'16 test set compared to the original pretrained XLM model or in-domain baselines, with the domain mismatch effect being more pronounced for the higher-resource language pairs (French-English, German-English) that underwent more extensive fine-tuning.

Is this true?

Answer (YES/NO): NO